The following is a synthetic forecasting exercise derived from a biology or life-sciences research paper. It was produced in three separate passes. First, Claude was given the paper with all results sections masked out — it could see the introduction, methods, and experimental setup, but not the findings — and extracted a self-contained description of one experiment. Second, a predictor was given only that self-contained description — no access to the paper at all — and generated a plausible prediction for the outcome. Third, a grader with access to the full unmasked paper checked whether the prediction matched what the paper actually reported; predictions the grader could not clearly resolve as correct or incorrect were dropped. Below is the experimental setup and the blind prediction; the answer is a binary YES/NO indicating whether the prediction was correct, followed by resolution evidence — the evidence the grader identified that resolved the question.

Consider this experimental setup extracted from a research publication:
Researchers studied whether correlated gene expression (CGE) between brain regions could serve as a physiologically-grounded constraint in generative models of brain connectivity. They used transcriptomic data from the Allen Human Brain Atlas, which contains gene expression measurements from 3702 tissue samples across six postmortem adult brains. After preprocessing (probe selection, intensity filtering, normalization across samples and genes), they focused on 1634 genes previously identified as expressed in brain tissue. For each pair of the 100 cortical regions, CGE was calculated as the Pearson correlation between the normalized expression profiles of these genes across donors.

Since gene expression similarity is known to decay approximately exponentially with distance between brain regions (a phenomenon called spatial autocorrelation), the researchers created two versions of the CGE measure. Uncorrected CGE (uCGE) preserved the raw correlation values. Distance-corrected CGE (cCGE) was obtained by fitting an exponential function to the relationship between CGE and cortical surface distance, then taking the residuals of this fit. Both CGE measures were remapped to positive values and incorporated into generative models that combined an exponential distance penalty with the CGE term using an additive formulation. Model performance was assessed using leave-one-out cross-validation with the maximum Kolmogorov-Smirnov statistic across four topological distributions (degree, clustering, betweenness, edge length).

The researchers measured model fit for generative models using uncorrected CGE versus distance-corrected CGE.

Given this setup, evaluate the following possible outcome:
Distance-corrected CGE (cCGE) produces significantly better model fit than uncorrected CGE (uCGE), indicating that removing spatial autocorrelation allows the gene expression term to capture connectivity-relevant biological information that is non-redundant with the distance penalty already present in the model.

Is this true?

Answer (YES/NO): NO